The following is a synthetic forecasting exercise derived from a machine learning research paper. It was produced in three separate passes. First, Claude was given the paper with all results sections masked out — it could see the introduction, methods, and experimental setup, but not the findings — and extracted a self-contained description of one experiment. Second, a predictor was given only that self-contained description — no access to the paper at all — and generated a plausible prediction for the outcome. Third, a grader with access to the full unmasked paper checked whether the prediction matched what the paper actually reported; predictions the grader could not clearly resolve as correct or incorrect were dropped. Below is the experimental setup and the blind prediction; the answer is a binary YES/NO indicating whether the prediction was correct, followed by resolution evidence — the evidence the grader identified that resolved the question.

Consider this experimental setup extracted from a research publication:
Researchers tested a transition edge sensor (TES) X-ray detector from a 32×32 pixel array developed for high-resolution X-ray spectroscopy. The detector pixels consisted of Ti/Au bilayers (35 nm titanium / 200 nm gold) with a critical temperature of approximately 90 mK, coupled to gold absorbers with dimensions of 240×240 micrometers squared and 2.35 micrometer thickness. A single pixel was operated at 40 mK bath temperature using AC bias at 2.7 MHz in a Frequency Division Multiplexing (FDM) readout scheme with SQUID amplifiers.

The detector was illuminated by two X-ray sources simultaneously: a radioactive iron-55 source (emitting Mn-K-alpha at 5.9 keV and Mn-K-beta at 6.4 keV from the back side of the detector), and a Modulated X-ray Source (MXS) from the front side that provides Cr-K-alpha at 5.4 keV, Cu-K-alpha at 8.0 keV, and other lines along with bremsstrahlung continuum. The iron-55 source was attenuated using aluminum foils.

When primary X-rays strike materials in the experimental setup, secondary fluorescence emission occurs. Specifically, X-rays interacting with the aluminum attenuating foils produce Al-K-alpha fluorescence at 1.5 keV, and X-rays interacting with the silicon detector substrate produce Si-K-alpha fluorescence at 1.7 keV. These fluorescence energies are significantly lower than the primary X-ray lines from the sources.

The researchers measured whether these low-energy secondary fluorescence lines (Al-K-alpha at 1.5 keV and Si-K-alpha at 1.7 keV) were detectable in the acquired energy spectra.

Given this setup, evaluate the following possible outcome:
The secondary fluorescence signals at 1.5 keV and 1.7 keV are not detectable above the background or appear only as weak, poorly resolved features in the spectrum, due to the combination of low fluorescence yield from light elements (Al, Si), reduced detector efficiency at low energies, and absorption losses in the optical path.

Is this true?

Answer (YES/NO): NO